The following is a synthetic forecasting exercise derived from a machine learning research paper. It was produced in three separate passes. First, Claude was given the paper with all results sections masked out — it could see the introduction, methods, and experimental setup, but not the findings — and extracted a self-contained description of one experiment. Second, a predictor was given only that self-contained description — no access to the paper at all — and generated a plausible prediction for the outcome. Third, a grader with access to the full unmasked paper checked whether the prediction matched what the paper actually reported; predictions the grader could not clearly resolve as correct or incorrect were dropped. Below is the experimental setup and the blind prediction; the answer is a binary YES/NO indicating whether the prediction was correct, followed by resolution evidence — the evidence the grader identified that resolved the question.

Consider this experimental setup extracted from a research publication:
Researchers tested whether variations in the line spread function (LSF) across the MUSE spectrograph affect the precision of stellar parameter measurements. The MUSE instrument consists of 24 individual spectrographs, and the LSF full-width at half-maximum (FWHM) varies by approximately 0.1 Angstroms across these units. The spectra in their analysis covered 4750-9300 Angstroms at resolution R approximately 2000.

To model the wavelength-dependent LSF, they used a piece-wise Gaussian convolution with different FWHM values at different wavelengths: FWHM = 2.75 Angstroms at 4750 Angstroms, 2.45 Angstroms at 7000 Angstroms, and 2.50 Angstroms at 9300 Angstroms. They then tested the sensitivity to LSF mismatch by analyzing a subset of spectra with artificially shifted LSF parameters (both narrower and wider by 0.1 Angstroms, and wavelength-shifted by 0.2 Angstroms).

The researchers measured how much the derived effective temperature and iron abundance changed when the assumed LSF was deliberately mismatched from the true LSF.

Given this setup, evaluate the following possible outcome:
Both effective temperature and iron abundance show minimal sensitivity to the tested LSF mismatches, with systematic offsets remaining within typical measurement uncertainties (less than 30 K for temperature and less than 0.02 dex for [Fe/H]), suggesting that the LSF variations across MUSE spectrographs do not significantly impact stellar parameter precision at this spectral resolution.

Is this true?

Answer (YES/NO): NO